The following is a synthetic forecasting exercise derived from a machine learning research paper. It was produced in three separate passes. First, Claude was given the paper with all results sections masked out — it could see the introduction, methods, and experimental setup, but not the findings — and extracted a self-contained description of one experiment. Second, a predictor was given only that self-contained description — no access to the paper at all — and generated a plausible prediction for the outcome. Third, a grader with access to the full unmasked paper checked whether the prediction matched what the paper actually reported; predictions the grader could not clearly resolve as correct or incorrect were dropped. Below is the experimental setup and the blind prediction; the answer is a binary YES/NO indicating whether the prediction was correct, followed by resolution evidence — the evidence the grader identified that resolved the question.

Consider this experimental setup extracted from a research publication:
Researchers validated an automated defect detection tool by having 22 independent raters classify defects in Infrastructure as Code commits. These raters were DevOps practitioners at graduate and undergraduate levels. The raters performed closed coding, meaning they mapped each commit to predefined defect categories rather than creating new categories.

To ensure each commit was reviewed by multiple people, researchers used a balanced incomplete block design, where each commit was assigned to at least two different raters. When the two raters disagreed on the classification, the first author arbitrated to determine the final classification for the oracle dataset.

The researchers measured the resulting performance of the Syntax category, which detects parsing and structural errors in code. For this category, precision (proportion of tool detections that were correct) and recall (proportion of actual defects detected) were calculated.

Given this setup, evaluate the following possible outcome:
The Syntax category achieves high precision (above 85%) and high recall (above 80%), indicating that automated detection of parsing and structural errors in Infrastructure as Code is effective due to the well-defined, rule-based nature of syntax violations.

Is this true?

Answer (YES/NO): NO